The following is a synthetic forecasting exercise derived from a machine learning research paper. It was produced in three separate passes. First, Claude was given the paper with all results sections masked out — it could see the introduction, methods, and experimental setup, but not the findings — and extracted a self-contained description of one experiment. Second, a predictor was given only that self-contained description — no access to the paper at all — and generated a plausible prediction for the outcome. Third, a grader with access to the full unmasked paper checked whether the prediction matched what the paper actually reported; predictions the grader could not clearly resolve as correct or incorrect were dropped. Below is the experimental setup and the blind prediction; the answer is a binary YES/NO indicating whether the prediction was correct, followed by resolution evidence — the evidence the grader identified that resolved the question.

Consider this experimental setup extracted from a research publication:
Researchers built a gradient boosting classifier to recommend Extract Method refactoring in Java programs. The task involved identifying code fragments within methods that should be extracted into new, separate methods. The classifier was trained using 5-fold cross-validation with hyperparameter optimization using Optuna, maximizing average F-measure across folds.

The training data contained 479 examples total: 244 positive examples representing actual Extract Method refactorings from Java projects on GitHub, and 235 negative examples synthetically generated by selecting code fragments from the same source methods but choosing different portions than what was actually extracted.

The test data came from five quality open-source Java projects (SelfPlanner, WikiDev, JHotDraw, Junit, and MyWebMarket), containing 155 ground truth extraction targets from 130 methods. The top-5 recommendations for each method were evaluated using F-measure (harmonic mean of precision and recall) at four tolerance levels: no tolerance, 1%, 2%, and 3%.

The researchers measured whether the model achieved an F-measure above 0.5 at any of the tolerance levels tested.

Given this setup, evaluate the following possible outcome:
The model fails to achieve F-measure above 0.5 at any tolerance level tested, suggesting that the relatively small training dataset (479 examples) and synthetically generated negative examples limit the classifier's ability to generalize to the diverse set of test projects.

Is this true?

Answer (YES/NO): YES